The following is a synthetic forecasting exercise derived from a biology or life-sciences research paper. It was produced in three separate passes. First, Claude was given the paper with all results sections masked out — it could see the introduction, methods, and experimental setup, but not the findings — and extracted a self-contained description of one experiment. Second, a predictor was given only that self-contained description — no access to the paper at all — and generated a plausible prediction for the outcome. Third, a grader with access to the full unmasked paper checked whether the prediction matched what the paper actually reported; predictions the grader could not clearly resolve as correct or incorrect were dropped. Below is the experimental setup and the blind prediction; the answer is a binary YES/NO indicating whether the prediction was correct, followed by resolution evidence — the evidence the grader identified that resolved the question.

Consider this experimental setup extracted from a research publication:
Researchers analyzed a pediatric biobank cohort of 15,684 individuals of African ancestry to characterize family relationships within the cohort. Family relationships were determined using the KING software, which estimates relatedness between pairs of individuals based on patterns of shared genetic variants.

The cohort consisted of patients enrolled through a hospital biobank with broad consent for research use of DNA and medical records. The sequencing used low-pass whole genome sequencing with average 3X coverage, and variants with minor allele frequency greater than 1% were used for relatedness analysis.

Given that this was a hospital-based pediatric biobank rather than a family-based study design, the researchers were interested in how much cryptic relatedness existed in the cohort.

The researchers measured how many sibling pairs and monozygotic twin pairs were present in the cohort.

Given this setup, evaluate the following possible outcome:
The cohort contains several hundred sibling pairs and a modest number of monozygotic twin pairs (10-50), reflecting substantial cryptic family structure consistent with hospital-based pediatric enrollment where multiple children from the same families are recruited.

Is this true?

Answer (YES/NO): NO